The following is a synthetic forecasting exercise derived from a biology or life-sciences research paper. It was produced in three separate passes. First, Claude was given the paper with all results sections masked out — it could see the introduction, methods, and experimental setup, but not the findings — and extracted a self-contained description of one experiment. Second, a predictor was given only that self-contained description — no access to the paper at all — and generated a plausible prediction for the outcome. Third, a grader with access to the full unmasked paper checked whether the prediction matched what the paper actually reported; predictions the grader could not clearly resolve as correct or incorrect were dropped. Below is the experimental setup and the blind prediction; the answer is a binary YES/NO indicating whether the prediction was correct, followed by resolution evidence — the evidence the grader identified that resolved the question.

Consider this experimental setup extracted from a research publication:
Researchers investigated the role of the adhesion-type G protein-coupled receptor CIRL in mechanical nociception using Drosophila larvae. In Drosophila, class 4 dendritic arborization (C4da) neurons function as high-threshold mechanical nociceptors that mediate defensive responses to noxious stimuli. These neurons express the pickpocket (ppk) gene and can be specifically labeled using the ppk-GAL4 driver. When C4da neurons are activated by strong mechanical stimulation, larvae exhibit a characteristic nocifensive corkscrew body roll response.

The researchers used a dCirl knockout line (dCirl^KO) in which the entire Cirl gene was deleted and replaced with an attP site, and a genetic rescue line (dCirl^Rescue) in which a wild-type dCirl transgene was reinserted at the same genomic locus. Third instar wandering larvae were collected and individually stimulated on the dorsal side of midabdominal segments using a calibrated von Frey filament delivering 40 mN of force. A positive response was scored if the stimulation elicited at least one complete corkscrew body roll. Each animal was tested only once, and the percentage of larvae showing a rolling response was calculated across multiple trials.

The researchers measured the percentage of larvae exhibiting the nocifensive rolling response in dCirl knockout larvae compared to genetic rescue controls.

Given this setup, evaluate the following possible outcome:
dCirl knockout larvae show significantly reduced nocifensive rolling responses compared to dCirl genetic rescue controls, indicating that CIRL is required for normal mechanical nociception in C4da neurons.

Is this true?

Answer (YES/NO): NO